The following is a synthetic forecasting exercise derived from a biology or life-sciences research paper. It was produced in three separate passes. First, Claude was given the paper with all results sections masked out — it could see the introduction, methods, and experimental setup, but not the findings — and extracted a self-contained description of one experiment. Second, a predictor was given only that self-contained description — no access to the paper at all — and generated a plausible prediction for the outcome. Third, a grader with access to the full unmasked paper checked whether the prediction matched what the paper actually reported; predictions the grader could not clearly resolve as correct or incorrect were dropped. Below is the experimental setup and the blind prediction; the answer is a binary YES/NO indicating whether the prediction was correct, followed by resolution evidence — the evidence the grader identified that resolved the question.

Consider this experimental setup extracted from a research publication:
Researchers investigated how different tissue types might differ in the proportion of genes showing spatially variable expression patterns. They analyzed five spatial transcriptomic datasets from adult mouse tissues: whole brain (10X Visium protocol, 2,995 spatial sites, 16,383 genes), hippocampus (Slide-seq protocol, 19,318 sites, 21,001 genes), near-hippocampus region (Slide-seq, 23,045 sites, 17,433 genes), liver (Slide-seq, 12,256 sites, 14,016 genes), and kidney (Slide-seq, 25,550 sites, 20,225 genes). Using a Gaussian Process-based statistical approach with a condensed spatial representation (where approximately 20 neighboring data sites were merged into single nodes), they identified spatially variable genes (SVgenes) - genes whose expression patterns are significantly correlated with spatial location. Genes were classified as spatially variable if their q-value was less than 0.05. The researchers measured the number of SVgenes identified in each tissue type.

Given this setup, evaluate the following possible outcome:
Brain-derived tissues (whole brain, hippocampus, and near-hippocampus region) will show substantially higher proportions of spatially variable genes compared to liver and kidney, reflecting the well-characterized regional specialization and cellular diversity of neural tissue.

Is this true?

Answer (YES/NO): NO